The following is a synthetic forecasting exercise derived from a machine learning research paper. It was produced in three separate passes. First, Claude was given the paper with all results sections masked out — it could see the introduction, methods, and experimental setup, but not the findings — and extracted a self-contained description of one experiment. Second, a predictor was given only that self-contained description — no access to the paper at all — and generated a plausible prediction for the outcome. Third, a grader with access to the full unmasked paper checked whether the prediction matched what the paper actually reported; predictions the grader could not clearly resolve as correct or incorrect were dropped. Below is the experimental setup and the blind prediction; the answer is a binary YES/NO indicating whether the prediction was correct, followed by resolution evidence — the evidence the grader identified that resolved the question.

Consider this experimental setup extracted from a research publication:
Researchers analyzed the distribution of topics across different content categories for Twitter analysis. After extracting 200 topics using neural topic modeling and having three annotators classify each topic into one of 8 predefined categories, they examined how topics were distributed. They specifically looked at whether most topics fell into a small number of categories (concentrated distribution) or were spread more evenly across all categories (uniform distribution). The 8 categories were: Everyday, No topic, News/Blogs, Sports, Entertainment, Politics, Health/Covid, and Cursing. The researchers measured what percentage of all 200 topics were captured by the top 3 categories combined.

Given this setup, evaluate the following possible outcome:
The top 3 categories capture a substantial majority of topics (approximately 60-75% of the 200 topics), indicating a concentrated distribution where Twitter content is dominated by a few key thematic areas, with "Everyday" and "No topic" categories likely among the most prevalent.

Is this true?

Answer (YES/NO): YES